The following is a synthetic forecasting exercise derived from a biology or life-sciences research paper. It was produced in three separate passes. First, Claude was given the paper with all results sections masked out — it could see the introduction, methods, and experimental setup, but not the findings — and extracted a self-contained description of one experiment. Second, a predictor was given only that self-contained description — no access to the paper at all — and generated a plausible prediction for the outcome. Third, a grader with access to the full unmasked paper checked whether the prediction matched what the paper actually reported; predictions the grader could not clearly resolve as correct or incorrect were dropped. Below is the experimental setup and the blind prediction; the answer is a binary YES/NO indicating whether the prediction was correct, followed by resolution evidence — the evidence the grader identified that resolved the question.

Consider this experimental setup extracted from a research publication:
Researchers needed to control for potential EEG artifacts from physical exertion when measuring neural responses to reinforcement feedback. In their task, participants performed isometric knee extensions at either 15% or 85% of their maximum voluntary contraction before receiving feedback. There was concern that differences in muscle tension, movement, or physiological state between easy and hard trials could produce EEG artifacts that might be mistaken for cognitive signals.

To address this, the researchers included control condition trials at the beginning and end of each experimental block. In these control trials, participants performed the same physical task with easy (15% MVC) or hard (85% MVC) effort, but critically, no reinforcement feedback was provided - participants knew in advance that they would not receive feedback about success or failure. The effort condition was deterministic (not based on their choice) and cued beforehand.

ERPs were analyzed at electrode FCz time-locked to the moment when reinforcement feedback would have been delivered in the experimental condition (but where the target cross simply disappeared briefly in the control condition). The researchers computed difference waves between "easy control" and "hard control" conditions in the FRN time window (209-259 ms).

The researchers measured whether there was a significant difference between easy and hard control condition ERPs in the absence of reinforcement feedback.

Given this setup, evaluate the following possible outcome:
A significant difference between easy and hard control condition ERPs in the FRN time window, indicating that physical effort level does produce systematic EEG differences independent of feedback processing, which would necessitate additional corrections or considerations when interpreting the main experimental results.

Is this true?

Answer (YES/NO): NO